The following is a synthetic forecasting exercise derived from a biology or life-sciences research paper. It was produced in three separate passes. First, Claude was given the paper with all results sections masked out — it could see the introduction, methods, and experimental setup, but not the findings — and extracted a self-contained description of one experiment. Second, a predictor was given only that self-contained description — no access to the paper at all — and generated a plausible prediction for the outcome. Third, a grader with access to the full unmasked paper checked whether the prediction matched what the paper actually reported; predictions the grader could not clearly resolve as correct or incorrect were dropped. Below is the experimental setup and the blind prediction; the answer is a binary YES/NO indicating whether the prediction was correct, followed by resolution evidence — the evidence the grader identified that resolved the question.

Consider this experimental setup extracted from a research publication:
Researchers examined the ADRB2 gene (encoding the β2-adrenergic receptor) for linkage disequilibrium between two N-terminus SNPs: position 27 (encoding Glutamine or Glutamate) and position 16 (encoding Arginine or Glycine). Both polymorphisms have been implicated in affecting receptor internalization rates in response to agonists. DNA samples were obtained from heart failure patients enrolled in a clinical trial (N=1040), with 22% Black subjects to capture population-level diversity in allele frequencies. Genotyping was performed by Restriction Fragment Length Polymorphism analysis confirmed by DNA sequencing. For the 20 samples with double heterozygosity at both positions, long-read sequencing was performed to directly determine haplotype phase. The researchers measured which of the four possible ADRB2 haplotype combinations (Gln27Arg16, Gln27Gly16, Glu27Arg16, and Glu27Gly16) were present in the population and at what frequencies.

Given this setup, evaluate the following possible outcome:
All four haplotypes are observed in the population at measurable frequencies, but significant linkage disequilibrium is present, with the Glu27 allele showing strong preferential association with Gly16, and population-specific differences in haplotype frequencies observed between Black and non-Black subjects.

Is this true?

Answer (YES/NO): NO